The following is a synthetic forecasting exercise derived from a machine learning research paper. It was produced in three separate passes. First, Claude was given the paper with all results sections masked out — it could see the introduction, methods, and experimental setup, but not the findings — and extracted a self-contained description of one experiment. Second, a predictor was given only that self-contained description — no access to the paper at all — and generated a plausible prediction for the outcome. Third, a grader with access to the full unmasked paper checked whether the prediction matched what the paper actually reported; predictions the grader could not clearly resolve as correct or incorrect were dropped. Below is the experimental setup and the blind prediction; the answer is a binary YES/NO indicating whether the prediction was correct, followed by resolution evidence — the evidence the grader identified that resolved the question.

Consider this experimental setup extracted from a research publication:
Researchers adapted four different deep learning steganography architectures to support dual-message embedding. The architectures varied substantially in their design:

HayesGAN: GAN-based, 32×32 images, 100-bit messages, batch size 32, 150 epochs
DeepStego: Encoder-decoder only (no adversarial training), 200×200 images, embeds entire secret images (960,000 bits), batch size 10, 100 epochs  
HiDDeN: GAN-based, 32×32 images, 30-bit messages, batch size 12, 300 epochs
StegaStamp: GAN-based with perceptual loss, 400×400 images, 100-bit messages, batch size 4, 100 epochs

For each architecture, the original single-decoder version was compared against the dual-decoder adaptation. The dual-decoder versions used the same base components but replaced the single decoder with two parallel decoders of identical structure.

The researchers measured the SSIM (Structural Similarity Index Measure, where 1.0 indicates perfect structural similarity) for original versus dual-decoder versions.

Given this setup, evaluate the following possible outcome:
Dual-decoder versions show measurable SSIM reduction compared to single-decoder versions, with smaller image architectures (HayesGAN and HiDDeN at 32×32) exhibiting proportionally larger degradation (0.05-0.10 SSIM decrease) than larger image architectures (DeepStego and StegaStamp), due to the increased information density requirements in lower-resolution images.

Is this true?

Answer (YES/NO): NO